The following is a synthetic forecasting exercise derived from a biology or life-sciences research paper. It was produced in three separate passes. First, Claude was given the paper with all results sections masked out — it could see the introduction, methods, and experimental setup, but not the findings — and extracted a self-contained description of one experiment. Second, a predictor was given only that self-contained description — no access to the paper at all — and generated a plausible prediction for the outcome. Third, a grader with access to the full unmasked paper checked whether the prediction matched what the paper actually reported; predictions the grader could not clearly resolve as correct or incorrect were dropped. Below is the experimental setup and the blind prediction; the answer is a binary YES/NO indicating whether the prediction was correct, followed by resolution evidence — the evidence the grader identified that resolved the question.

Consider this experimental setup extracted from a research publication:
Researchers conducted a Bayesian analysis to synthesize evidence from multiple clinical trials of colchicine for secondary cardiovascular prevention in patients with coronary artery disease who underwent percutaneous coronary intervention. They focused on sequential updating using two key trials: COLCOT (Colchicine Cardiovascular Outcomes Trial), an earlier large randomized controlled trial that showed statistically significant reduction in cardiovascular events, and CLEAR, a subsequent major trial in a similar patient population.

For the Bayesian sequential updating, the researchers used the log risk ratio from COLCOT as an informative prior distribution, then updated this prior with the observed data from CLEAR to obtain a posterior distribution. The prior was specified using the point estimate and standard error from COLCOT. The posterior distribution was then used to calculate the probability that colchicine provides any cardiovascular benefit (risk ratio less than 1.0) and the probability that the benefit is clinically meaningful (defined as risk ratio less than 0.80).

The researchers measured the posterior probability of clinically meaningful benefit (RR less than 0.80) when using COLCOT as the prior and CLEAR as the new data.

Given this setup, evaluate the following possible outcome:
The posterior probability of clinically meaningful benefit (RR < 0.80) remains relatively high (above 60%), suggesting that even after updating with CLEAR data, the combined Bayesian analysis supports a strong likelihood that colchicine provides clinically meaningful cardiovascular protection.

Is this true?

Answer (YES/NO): NO